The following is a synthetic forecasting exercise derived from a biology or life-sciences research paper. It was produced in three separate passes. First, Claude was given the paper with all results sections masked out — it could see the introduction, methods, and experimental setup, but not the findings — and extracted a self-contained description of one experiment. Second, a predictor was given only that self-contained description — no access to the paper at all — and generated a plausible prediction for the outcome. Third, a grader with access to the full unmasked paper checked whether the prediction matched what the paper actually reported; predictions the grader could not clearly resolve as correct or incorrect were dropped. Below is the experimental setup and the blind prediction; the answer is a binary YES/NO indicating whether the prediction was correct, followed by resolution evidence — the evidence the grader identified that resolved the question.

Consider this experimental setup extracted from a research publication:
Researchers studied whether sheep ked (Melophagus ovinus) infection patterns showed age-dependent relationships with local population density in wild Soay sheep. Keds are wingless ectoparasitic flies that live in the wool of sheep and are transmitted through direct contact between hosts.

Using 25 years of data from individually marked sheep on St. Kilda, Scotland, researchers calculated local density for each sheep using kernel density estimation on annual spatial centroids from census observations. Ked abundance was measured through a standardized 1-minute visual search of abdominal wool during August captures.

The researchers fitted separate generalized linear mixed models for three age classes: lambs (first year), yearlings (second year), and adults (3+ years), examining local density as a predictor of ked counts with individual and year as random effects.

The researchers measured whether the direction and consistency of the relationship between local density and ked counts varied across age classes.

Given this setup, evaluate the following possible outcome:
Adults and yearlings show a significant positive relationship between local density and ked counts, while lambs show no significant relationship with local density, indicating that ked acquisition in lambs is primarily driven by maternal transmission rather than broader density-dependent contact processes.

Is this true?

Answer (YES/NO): NO